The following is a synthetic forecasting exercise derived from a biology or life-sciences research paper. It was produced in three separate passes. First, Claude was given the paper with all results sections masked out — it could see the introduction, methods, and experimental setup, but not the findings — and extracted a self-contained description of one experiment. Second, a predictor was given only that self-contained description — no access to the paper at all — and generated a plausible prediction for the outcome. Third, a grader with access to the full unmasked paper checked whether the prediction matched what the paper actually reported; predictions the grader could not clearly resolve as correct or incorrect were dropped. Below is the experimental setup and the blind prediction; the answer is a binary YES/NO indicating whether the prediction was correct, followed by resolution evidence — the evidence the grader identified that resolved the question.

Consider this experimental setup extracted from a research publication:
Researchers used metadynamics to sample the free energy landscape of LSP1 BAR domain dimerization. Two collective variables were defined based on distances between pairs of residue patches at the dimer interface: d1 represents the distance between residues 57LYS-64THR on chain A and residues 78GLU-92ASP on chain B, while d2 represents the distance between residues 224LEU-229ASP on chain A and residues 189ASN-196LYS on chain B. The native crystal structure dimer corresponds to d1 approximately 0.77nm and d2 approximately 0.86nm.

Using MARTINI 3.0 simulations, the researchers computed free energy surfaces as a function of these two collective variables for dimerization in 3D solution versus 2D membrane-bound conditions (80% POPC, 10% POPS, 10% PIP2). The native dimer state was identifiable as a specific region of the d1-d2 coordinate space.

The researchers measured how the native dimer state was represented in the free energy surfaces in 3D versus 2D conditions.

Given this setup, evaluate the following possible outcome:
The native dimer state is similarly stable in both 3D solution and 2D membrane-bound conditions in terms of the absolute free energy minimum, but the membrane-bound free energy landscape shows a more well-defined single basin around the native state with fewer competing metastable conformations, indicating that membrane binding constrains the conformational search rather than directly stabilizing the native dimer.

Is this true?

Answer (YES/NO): NO